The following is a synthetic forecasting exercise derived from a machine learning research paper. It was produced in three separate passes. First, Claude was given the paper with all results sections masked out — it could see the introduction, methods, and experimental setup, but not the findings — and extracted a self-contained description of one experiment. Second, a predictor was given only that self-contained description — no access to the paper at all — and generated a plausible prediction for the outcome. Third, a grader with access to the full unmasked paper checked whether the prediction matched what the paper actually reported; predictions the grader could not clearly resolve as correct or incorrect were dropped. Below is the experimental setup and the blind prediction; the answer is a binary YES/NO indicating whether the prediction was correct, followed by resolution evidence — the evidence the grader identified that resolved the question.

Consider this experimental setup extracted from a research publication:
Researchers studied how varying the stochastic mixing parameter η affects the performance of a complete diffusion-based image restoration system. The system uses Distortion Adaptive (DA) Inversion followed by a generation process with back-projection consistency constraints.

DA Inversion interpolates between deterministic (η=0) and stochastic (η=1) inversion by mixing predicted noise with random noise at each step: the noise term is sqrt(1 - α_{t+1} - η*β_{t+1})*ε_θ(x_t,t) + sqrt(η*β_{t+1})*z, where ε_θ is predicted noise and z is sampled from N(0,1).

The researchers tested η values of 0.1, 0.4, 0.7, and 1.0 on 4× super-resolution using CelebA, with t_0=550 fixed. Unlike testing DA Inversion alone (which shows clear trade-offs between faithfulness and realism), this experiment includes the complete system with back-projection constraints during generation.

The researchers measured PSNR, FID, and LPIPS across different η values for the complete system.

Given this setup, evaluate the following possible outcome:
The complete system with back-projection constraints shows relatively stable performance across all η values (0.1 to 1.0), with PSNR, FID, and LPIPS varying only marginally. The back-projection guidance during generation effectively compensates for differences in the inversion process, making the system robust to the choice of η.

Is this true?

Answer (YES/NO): YES